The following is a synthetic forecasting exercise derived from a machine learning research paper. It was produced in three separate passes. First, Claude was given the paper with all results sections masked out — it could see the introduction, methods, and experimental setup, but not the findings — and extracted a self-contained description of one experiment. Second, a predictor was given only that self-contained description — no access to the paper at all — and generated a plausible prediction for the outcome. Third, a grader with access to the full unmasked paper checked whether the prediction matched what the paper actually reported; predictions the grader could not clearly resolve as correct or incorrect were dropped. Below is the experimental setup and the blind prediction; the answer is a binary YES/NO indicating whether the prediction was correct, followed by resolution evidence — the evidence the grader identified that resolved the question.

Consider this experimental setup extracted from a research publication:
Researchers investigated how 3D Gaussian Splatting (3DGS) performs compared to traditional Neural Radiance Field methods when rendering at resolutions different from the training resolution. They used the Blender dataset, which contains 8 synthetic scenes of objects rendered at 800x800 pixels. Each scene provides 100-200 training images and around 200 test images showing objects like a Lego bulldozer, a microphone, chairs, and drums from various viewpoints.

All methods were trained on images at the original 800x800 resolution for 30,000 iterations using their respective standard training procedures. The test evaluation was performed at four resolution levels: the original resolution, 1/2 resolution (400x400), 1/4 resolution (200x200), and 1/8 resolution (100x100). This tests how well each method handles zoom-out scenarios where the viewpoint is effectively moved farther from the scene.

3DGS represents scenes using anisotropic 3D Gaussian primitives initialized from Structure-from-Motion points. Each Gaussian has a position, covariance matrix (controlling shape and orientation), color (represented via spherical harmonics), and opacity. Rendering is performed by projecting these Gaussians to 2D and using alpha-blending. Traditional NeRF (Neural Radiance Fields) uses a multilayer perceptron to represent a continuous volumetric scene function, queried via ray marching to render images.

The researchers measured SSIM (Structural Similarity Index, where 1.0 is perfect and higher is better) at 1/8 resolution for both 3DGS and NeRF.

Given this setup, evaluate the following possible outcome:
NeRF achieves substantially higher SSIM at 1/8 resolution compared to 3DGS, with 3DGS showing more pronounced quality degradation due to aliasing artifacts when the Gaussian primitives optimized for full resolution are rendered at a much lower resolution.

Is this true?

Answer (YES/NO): YES